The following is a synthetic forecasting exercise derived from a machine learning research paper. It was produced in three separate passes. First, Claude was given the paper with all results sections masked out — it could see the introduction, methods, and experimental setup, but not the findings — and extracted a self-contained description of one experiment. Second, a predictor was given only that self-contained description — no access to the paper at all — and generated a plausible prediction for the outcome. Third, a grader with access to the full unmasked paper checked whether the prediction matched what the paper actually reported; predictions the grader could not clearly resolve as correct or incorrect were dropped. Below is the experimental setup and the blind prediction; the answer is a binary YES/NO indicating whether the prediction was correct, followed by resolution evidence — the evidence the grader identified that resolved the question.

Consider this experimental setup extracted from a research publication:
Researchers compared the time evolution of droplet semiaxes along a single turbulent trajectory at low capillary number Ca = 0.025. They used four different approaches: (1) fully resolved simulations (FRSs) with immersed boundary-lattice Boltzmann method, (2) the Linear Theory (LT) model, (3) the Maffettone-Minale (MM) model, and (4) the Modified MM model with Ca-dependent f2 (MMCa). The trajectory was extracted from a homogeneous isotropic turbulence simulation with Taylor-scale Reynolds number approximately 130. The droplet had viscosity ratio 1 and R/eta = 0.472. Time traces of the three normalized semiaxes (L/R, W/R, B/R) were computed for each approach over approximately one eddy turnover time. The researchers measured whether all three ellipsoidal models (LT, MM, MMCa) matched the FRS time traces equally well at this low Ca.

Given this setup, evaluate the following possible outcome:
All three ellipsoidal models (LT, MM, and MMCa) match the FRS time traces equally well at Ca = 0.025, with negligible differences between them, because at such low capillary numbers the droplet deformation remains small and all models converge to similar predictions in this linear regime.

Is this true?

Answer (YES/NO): YES